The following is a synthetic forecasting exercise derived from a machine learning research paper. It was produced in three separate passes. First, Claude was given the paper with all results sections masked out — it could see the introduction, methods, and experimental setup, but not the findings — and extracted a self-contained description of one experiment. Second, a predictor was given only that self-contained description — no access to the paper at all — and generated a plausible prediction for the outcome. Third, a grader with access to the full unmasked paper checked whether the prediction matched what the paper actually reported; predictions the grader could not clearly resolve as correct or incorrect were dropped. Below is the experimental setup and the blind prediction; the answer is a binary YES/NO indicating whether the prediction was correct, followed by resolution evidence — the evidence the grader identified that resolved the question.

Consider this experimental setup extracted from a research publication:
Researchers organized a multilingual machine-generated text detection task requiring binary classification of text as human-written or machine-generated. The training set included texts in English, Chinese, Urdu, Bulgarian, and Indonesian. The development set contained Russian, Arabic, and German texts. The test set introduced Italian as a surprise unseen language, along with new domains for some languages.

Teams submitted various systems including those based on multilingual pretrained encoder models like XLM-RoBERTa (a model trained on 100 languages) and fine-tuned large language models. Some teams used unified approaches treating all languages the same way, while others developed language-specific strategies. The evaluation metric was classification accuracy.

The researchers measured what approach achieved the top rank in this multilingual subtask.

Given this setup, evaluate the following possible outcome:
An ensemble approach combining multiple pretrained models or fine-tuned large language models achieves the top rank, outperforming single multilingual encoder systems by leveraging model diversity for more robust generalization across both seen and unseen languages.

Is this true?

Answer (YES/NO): NO